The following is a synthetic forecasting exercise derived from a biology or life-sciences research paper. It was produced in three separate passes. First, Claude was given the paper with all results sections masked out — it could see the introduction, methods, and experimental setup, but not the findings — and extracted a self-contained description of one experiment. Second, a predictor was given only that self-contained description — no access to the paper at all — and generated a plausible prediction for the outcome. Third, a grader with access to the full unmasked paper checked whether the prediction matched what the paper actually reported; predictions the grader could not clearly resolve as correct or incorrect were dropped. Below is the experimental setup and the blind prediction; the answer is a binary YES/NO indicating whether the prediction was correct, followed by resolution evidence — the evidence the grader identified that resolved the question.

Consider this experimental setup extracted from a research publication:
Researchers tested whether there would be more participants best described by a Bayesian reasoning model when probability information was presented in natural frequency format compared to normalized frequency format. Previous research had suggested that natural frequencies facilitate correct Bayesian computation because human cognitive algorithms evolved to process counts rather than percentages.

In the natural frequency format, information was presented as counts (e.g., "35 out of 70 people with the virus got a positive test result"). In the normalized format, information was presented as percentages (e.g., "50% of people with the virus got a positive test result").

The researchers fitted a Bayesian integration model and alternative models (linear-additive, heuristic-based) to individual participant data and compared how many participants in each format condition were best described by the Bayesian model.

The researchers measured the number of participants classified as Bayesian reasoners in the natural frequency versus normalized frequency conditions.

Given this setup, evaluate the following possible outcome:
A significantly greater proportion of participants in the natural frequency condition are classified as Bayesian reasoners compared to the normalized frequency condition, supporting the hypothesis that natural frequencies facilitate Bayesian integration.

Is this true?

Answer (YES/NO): YES